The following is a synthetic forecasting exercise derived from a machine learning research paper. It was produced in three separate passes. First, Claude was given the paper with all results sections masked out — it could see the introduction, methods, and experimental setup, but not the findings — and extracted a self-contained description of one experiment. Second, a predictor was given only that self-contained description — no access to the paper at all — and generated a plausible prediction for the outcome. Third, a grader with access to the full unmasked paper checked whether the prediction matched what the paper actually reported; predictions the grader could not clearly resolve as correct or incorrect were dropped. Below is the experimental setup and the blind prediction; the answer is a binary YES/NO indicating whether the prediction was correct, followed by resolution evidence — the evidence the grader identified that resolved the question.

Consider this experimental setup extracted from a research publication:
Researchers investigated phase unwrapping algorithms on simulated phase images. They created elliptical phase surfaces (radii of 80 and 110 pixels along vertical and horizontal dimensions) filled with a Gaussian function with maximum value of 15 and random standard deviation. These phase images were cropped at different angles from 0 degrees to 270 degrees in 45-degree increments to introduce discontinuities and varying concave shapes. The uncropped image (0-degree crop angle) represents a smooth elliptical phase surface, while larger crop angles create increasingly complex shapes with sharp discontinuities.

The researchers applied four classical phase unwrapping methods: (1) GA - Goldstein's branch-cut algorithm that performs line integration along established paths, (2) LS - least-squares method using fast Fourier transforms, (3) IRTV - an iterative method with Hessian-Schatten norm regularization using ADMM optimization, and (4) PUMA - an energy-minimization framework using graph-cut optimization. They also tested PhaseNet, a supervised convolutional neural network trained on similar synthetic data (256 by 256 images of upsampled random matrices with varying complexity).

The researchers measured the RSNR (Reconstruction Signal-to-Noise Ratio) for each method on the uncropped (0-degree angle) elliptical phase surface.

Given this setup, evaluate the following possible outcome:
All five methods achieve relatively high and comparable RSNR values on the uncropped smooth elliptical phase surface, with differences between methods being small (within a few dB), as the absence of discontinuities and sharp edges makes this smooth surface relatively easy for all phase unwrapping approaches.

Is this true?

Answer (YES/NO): NO